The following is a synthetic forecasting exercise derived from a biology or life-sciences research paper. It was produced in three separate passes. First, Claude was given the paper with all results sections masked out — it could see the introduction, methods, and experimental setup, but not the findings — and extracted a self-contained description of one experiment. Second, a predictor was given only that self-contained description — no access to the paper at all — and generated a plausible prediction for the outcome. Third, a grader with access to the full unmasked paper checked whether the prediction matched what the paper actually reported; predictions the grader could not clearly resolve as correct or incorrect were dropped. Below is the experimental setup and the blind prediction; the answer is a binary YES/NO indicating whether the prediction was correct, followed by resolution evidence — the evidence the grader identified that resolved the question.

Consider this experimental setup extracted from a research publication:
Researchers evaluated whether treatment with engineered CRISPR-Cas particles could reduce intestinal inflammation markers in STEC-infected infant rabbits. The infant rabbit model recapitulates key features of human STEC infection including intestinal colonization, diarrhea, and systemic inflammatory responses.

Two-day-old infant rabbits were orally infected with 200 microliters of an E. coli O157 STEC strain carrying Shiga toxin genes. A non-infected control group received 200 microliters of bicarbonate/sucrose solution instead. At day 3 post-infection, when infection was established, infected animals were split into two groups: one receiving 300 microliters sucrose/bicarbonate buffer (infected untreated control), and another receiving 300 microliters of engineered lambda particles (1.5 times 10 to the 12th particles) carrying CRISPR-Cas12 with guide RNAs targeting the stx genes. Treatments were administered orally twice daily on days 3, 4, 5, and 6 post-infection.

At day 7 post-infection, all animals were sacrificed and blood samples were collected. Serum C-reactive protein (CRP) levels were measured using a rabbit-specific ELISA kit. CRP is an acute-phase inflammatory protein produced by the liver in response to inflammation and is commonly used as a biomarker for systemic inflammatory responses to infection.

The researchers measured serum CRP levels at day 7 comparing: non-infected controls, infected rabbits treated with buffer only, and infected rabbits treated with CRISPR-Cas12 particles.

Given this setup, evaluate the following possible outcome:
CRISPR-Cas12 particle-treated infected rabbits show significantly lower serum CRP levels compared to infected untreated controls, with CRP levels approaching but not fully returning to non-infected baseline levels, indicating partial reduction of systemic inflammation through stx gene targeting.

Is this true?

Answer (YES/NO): NO